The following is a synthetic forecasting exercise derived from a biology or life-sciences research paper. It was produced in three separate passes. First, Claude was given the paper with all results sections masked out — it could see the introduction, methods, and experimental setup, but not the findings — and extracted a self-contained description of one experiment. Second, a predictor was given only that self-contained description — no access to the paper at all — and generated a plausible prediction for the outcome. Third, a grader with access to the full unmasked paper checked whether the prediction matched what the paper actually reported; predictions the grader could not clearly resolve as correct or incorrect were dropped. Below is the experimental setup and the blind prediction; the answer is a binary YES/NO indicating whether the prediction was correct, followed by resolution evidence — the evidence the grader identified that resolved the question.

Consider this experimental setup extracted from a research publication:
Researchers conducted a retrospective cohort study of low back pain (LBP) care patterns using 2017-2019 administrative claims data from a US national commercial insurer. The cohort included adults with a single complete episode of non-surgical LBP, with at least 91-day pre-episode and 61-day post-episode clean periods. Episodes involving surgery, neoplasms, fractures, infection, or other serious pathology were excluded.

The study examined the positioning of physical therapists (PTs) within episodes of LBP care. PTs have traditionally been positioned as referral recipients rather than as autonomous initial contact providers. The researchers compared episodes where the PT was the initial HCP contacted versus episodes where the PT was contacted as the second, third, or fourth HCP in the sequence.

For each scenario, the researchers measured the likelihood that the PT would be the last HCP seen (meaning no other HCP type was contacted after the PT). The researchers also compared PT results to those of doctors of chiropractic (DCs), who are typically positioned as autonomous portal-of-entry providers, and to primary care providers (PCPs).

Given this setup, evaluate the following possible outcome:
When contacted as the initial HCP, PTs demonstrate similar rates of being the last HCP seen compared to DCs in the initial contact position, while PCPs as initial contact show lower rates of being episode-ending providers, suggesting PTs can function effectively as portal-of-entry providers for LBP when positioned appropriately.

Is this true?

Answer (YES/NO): NO